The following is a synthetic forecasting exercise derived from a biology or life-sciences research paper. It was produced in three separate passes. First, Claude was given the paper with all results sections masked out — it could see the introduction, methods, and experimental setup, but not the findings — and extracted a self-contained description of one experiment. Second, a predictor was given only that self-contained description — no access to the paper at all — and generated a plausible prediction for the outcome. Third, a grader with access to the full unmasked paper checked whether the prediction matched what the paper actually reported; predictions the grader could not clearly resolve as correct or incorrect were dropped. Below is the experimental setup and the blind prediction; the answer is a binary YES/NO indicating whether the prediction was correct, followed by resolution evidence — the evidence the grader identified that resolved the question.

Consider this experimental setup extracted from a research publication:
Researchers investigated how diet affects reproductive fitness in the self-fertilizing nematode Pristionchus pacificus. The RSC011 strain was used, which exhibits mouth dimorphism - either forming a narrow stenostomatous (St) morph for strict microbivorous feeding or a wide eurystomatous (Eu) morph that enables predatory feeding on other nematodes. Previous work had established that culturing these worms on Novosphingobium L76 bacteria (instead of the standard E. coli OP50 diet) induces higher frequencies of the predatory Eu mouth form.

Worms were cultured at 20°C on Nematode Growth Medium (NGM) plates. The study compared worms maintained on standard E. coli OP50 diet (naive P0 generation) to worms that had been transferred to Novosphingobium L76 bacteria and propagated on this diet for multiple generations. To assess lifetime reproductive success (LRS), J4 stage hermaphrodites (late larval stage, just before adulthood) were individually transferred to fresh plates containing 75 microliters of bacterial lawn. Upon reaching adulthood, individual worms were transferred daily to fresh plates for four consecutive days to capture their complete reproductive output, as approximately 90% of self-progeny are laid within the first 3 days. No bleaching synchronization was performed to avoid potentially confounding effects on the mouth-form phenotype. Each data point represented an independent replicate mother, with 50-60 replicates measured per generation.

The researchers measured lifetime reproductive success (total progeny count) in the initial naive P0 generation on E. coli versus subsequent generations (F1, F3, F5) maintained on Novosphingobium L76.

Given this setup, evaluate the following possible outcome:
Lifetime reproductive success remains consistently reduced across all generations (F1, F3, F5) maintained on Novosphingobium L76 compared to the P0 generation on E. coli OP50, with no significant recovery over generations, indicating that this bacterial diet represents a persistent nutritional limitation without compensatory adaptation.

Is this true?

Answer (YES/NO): NO